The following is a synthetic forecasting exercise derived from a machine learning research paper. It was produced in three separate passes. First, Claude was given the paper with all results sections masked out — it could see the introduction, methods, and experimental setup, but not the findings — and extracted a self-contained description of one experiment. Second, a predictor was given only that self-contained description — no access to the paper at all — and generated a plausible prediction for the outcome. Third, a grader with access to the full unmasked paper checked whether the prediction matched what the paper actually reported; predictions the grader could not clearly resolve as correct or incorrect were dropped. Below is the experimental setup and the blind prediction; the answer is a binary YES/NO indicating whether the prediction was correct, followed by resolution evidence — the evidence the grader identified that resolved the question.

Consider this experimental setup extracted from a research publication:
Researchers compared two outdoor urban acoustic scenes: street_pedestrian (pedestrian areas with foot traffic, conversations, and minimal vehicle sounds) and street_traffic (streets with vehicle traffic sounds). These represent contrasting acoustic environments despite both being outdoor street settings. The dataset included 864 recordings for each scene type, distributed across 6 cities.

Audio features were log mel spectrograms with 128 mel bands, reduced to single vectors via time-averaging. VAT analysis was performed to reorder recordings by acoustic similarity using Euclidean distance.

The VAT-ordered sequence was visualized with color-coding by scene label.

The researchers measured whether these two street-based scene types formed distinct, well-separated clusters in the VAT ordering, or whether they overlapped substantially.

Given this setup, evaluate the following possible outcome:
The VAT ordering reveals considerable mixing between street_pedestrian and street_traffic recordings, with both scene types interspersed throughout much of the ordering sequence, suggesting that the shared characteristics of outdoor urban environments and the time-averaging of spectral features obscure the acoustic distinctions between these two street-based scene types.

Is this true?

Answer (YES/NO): NO